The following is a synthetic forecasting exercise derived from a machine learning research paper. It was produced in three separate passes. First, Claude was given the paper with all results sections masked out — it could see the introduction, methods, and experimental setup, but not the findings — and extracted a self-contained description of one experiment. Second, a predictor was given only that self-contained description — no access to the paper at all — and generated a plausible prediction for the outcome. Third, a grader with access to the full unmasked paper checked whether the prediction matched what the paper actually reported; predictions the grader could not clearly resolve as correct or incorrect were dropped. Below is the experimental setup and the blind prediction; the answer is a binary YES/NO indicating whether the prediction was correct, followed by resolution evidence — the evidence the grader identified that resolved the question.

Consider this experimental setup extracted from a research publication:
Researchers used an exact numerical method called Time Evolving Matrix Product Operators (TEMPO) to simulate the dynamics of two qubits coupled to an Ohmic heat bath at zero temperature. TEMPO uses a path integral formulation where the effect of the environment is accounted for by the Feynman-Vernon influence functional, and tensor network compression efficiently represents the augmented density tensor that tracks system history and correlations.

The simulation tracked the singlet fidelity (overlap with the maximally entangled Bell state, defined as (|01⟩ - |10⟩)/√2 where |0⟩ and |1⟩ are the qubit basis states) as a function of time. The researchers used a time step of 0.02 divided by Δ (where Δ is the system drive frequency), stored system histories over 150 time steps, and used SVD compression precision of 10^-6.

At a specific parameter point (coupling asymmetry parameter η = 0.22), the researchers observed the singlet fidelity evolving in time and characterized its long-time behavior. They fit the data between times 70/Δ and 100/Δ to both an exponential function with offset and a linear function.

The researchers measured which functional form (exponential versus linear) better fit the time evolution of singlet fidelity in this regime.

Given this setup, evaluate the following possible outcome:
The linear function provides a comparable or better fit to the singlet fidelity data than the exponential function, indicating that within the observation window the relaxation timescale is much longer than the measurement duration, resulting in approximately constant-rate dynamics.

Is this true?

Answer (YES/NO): NO